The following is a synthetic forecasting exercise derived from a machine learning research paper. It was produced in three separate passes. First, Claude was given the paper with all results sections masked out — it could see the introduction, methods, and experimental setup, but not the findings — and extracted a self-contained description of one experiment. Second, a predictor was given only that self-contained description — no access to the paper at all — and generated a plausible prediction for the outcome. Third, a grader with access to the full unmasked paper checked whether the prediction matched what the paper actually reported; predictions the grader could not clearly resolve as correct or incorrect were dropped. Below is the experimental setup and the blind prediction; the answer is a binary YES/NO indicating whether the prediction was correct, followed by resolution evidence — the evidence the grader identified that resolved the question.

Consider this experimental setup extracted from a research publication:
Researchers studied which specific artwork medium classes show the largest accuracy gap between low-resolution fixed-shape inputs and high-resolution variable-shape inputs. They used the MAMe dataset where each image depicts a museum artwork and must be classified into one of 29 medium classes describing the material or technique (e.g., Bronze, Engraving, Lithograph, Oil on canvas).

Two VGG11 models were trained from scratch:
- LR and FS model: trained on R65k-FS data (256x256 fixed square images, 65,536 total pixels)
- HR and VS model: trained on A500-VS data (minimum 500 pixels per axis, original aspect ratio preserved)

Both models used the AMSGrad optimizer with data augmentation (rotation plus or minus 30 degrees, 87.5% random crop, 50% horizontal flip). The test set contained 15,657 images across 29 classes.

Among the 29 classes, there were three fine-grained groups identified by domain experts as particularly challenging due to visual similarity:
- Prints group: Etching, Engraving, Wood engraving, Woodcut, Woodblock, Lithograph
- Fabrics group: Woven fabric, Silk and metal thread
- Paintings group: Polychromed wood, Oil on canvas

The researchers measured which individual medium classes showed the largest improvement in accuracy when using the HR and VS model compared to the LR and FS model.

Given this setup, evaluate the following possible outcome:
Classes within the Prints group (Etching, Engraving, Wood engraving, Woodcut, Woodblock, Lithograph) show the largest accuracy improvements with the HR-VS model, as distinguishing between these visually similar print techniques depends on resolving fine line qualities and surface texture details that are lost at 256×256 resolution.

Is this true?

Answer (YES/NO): NO